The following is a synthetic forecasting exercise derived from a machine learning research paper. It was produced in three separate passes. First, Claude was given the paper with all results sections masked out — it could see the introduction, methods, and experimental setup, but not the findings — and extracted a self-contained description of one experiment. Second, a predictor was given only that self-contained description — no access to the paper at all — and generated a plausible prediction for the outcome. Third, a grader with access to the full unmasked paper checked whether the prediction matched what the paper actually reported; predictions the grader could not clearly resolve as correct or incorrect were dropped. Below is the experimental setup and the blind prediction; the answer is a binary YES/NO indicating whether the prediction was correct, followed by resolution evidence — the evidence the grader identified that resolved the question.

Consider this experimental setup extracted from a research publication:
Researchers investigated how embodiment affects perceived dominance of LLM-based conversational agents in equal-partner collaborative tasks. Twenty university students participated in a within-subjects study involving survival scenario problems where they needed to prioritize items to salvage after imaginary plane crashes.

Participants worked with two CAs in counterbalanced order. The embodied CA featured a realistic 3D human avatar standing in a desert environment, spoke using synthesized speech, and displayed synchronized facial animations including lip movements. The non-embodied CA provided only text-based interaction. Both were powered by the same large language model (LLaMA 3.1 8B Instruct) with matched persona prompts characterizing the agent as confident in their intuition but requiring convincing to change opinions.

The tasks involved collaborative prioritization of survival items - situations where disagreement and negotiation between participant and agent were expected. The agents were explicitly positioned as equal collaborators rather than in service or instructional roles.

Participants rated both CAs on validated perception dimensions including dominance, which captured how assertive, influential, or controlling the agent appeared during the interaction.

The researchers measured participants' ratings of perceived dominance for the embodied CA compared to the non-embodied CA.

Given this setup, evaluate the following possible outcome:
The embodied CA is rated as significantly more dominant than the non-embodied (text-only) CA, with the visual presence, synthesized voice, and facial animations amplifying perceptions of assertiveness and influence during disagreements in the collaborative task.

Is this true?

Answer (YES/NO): NO